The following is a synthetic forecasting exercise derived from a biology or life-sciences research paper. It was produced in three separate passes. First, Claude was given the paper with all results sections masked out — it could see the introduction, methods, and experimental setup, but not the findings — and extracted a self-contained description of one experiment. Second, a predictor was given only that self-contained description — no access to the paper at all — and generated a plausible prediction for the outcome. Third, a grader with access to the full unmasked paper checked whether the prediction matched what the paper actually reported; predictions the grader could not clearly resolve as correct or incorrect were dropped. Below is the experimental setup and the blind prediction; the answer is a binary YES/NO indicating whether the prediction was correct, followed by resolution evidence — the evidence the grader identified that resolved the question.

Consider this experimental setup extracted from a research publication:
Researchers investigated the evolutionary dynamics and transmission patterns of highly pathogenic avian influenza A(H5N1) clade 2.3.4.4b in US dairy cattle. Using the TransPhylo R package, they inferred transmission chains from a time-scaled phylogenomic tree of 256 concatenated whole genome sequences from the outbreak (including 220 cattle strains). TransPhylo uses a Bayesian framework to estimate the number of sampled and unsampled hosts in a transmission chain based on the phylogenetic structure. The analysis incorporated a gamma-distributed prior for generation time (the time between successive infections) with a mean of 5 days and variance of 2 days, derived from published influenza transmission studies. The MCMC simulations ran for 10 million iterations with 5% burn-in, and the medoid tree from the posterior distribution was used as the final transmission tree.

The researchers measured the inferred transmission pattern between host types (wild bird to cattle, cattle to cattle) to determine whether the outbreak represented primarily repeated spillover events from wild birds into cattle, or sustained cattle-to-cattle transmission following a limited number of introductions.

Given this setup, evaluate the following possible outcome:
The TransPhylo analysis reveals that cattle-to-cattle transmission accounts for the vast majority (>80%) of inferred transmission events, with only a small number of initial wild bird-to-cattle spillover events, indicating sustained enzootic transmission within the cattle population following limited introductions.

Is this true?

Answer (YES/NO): YES